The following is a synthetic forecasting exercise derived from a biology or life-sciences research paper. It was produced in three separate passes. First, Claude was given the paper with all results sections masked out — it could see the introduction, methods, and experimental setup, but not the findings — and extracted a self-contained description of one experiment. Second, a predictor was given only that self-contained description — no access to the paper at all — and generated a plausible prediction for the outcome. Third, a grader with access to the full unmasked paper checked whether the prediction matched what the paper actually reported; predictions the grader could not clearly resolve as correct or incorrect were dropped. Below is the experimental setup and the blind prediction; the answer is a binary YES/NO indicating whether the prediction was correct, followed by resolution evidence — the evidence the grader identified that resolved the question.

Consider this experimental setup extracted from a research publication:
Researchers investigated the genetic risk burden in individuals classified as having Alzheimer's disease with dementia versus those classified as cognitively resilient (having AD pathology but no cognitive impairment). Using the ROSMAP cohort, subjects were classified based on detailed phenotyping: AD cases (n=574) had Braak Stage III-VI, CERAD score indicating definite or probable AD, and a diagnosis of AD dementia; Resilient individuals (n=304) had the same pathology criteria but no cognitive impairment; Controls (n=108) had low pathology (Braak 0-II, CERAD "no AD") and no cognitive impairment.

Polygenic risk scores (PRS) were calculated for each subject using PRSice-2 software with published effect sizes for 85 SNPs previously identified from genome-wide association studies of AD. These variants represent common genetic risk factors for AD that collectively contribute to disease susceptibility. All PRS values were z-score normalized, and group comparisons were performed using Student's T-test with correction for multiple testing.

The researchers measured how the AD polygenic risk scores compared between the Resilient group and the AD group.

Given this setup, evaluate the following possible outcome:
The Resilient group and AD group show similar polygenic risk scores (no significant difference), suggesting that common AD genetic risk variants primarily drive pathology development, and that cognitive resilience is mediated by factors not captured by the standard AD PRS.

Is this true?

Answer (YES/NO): NO